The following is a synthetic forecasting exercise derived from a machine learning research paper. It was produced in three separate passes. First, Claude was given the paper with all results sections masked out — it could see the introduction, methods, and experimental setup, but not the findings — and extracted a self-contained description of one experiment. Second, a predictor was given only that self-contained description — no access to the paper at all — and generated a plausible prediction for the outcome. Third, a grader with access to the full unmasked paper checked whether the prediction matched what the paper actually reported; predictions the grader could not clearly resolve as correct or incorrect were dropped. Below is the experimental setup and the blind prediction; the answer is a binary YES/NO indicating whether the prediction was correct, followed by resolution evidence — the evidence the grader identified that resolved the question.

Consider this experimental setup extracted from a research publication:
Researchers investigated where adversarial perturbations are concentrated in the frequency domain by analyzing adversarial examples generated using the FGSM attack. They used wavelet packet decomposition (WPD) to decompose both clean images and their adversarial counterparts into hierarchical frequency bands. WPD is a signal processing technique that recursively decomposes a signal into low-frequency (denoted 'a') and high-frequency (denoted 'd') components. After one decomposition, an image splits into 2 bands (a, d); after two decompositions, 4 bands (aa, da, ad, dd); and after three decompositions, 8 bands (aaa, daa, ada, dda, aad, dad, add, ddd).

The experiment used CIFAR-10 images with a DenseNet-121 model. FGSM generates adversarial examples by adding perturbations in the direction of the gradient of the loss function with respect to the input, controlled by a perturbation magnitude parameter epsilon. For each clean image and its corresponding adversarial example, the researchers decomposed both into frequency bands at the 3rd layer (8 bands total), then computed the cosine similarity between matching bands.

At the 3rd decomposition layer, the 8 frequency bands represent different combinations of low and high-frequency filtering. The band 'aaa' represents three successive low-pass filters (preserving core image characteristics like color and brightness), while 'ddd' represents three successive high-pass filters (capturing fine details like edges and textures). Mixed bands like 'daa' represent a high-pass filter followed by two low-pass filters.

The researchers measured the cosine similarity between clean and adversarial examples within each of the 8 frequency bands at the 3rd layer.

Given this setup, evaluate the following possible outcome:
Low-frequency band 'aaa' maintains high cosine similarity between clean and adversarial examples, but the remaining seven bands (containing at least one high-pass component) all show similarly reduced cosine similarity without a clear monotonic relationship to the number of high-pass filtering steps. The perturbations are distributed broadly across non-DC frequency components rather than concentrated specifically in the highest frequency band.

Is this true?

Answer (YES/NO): NO